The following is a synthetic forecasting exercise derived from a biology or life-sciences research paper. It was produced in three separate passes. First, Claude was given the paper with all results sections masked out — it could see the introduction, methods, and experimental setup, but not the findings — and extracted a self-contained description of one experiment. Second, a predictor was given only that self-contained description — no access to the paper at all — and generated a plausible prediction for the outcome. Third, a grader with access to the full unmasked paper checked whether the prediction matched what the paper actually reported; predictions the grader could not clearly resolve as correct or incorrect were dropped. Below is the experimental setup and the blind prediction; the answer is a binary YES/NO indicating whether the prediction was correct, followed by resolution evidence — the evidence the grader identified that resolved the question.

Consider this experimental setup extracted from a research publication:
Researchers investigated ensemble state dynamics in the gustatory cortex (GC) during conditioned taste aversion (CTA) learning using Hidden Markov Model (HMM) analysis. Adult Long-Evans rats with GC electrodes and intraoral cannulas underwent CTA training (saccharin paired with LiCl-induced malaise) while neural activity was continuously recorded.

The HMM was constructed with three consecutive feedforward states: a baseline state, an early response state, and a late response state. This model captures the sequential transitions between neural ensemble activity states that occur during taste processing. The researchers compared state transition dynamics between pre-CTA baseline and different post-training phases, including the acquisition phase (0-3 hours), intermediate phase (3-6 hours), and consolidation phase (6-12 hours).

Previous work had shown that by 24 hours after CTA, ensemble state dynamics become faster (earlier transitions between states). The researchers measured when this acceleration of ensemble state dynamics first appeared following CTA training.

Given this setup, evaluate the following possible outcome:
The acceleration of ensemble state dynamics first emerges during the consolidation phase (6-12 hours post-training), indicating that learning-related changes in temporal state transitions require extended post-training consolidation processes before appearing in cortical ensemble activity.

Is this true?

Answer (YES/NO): YES